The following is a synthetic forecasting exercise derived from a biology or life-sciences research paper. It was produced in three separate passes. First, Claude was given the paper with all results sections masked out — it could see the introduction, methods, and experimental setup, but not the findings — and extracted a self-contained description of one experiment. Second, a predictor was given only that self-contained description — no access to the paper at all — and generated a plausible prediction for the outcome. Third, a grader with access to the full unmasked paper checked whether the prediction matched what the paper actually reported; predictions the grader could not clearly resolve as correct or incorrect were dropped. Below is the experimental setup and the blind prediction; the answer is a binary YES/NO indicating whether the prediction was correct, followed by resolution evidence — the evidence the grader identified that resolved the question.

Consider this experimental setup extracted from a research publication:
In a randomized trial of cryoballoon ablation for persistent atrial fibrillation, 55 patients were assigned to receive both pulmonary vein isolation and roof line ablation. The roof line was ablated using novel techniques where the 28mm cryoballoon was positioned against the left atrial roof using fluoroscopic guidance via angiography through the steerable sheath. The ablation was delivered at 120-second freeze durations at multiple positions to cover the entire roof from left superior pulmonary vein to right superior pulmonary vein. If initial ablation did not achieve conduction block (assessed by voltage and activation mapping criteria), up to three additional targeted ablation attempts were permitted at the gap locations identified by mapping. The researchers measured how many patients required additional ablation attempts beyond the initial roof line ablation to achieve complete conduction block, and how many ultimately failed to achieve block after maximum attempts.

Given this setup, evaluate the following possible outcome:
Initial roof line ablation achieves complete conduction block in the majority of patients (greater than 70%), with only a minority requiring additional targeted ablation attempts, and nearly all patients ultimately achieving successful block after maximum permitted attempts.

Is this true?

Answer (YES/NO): NO